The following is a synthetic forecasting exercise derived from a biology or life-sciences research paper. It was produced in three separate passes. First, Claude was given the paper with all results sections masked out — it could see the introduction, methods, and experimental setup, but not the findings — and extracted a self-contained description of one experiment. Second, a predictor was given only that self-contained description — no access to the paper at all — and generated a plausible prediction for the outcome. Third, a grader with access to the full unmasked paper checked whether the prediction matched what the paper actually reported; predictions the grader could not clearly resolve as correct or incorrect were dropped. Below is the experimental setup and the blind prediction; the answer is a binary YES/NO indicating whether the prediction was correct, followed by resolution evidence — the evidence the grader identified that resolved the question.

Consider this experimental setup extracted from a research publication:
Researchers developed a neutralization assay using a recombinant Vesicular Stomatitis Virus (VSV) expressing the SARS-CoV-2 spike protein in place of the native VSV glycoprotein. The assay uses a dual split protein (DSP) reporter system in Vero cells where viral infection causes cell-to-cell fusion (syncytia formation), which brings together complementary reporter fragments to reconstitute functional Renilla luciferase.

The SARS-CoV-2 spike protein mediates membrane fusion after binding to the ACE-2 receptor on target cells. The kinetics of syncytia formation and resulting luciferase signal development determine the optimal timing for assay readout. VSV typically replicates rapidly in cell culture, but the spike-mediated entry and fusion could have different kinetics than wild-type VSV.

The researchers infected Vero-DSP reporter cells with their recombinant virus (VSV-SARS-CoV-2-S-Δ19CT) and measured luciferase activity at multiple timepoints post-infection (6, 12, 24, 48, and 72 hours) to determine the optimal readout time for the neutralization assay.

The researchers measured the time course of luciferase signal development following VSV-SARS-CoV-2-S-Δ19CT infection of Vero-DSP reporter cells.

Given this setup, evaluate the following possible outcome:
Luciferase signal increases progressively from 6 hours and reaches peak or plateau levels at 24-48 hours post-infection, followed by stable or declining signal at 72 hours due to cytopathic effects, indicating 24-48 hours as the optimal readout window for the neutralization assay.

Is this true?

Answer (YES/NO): NO